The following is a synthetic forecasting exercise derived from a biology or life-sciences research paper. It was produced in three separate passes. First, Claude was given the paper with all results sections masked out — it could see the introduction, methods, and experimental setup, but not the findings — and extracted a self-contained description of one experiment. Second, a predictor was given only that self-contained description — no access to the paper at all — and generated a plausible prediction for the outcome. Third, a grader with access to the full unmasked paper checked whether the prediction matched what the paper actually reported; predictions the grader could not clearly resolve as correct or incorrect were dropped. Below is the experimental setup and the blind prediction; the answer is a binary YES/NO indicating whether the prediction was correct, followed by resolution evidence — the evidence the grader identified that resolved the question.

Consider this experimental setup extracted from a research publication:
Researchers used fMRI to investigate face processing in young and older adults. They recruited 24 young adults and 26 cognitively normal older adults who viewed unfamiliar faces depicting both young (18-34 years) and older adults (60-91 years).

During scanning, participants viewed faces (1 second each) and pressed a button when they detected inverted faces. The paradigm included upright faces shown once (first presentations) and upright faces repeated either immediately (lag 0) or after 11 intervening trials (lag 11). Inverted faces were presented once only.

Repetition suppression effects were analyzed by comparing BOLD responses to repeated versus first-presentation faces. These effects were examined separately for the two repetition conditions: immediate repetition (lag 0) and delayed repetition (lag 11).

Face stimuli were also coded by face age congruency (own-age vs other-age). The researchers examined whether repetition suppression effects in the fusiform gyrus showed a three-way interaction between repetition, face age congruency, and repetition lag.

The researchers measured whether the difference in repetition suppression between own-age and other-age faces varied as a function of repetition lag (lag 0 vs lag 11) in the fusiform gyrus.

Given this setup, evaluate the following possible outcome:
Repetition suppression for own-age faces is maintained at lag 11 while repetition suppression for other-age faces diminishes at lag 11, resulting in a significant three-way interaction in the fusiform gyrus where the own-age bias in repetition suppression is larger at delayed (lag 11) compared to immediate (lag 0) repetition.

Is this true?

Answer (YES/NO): NO